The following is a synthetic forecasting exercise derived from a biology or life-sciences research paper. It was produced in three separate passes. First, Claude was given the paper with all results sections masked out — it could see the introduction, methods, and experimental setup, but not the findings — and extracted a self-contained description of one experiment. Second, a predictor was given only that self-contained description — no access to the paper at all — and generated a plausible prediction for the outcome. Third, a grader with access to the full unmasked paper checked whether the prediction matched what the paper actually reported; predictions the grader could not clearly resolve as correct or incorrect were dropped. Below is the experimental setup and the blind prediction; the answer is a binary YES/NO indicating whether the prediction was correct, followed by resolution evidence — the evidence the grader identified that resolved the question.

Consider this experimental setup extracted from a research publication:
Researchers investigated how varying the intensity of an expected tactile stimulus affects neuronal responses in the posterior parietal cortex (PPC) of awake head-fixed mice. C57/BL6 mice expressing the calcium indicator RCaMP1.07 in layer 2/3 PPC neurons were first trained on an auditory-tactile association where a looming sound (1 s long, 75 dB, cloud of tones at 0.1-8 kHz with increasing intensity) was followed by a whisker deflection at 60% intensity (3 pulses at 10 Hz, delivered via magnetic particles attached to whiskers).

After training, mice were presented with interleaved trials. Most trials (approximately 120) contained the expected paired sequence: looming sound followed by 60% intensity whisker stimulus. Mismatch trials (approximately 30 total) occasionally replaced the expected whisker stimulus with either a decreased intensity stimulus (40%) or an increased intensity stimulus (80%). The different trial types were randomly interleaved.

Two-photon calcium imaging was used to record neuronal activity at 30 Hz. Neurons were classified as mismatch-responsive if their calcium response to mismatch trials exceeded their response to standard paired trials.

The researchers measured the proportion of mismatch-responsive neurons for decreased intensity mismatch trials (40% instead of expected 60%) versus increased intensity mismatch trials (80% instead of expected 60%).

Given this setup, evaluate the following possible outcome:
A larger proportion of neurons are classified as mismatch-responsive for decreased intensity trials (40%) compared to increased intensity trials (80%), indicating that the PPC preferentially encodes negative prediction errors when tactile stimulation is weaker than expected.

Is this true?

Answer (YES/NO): NO